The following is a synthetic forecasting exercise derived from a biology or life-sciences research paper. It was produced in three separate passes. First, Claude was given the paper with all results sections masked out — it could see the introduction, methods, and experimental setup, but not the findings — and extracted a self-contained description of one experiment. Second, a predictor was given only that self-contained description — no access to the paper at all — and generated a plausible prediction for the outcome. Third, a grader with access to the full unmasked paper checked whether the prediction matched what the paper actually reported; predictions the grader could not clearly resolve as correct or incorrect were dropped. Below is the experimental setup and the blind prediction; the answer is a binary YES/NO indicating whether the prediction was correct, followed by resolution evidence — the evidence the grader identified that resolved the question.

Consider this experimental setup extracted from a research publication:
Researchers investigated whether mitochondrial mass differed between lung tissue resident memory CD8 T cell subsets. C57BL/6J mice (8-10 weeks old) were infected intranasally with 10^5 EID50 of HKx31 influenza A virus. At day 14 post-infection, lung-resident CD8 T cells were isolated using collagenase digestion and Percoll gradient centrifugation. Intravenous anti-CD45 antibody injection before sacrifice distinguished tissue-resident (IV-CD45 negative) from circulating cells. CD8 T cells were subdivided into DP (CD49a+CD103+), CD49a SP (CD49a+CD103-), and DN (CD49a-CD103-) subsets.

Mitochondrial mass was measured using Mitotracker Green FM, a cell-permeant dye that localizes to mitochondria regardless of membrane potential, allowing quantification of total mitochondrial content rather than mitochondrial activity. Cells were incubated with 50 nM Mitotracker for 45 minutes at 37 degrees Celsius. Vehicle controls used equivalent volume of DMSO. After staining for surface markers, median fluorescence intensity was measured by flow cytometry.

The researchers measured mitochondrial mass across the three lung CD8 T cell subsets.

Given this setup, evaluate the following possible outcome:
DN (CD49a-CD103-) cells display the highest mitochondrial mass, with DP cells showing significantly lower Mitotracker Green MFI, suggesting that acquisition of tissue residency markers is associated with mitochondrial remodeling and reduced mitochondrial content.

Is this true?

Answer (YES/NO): NO